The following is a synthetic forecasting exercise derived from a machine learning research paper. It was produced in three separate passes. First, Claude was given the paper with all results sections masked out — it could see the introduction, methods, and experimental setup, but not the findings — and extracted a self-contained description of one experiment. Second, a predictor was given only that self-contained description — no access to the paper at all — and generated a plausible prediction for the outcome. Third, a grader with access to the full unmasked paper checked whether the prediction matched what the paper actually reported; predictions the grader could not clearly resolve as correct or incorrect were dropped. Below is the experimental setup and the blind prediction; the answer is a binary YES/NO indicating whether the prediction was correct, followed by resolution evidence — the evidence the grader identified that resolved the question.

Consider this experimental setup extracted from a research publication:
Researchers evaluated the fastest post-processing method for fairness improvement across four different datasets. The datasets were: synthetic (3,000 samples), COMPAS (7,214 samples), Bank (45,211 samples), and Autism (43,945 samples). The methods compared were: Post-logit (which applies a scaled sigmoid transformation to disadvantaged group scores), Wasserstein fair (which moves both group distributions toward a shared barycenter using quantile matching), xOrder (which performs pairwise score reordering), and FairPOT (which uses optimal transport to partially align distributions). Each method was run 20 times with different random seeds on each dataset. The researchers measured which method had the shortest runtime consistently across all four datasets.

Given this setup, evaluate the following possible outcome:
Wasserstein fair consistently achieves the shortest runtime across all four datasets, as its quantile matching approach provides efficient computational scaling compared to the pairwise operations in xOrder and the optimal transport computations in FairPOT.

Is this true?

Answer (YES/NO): YES